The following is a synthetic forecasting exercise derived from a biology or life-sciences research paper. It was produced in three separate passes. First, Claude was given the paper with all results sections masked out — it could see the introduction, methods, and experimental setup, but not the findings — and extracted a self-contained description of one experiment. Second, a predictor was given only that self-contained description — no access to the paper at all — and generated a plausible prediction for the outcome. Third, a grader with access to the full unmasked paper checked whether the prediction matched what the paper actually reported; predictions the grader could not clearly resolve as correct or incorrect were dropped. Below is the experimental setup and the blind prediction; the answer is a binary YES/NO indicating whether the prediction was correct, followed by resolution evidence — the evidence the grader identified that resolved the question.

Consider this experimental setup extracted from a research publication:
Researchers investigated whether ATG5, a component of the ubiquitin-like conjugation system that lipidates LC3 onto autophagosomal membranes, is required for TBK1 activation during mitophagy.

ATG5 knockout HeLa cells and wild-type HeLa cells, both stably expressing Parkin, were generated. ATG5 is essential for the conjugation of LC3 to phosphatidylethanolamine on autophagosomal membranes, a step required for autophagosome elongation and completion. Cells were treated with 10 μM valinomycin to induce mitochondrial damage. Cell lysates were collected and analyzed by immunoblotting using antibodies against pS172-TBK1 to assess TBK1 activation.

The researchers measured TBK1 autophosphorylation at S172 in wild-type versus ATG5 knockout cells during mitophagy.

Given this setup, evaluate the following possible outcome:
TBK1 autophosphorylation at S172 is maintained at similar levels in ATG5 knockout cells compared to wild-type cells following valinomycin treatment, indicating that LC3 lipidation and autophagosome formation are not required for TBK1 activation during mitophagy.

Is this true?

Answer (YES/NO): YES